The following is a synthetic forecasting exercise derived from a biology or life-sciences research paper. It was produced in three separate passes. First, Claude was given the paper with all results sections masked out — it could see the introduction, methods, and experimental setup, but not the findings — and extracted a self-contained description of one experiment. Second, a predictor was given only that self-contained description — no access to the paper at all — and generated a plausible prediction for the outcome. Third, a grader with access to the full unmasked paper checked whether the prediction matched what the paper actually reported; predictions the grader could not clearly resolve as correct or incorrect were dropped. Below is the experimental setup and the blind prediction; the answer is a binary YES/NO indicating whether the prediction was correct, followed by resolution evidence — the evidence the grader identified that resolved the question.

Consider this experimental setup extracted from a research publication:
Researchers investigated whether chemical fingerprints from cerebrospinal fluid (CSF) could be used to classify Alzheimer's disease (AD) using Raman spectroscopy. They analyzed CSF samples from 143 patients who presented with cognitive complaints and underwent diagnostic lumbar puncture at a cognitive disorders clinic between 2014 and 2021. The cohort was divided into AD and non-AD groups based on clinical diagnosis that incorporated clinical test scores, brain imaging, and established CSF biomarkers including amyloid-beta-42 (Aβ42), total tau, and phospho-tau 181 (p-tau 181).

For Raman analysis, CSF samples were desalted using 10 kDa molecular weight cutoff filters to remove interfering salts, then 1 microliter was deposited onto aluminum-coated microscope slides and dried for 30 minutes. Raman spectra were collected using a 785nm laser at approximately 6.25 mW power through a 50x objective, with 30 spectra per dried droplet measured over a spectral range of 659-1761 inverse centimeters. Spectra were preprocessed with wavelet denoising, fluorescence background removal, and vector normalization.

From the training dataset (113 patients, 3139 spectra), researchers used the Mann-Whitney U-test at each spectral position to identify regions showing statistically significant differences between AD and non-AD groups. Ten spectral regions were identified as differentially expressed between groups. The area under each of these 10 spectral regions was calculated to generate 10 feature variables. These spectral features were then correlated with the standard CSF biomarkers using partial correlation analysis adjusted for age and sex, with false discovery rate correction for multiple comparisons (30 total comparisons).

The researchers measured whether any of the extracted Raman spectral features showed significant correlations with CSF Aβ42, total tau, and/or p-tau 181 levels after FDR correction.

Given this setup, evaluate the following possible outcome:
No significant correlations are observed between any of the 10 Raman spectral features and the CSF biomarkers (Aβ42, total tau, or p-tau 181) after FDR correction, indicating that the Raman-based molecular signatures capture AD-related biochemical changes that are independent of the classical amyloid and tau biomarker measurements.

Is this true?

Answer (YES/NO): NO